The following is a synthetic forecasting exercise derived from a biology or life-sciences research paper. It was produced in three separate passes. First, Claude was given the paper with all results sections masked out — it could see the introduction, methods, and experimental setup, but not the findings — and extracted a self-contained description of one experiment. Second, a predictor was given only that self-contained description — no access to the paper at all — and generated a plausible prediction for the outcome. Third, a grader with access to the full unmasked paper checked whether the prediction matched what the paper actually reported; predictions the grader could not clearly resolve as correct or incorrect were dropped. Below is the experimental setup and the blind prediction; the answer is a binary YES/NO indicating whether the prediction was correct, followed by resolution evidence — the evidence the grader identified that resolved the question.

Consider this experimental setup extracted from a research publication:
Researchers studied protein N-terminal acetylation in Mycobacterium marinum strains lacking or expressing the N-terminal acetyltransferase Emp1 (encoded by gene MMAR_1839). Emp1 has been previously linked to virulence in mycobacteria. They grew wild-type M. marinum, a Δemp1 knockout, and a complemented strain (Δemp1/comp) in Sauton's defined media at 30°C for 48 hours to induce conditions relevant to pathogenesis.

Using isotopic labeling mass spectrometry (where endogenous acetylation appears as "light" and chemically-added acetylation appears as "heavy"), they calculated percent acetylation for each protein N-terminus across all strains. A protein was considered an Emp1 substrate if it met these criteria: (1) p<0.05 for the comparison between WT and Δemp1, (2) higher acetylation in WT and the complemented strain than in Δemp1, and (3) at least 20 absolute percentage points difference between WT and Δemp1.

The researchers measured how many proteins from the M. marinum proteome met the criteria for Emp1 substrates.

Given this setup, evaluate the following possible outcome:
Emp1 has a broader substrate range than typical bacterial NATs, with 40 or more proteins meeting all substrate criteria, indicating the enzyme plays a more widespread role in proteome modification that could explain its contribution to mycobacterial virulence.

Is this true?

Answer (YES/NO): NO